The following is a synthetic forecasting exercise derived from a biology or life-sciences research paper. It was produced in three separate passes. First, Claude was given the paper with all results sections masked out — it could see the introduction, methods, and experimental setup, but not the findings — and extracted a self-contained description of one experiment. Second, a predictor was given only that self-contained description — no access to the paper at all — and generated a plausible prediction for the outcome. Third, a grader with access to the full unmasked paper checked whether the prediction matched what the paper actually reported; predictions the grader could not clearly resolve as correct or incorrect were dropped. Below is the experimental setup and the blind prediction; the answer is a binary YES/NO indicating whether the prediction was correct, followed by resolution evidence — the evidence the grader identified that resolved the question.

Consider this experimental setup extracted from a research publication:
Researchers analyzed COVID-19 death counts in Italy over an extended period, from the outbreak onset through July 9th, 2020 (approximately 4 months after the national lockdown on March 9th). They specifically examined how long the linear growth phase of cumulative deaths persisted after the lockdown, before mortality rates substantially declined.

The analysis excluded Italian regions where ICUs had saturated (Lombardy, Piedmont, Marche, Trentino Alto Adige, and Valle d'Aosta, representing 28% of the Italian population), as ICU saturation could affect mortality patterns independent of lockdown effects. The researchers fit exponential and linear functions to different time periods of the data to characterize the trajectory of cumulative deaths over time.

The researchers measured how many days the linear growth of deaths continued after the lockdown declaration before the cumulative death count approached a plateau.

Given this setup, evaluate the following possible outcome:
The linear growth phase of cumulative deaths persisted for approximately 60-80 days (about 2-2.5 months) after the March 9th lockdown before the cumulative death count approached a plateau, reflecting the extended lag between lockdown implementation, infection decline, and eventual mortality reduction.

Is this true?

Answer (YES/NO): NO